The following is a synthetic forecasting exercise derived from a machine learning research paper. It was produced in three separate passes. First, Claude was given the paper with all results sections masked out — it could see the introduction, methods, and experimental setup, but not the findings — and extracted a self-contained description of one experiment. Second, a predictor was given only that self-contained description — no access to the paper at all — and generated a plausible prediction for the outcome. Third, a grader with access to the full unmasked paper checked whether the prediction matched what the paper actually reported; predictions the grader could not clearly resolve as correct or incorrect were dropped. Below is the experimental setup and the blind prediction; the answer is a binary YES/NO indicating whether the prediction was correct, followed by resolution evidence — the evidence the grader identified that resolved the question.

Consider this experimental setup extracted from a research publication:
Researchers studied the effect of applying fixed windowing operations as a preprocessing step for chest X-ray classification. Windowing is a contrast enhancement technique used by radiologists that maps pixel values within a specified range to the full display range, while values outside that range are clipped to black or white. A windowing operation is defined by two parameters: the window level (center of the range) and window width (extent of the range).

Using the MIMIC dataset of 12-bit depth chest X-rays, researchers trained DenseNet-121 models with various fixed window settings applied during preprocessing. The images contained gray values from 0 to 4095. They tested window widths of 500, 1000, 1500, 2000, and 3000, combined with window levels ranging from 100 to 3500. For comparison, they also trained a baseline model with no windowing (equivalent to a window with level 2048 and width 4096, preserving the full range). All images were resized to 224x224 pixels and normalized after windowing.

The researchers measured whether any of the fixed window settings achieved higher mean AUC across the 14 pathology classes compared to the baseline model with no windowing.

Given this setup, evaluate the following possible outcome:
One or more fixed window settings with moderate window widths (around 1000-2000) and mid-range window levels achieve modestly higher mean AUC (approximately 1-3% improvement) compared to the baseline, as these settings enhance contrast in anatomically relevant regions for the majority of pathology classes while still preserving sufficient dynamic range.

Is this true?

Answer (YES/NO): NO